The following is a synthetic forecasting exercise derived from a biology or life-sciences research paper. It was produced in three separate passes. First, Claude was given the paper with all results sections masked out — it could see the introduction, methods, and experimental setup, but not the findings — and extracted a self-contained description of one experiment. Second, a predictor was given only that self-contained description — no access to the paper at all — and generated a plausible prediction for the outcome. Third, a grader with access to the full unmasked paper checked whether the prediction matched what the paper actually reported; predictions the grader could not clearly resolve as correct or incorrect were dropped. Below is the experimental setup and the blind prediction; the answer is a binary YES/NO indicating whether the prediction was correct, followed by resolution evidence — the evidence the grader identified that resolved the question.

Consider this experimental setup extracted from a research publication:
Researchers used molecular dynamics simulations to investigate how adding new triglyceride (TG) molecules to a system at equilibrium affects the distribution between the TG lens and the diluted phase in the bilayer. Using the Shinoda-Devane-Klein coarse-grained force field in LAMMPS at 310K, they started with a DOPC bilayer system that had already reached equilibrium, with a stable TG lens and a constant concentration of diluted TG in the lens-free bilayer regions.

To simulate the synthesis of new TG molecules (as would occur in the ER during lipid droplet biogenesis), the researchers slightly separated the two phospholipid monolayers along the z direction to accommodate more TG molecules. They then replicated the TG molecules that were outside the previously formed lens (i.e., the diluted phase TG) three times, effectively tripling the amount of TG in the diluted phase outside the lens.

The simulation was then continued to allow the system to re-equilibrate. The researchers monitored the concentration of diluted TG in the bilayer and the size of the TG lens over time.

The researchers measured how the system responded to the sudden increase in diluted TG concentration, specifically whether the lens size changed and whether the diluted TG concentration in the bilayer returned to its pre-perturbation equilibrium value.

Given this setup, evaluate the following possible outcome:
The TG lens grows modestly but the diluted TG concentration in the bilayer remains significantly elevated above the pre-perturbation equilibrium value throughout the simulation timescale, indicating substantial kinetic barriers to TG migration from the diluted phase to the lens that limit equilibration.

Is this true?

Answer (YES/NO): NO